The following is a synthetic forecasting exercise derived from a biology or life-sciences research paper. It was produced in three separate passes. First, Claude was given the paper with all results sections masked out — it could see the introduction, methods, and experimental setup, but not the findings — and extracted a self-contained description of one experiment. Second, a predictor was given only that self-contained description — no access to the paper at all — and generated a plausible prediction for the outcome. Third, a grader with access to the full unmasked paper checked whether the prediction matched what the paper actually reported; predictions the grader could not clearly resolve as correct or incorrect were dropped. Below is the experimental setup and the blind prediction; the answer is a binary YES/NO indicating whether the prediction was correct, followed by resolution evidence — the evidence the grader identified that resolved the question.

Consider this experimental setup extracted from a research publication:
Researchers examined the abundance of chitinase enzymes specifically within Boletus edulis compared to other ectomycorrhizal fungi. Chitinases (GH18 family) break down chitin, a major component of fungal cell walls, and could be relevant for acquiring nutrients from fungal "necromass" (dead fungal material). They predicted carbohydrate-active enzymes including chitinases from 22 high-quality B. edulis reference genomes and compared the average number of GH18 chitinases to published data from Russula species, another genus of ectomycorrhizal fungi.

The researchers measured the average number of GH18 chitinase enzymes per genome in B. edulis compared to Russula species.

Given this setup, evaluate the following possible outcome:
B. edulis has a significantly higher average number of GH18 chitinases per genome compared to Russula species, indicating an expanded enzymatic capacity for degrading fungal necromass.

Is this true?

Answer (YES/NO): YES